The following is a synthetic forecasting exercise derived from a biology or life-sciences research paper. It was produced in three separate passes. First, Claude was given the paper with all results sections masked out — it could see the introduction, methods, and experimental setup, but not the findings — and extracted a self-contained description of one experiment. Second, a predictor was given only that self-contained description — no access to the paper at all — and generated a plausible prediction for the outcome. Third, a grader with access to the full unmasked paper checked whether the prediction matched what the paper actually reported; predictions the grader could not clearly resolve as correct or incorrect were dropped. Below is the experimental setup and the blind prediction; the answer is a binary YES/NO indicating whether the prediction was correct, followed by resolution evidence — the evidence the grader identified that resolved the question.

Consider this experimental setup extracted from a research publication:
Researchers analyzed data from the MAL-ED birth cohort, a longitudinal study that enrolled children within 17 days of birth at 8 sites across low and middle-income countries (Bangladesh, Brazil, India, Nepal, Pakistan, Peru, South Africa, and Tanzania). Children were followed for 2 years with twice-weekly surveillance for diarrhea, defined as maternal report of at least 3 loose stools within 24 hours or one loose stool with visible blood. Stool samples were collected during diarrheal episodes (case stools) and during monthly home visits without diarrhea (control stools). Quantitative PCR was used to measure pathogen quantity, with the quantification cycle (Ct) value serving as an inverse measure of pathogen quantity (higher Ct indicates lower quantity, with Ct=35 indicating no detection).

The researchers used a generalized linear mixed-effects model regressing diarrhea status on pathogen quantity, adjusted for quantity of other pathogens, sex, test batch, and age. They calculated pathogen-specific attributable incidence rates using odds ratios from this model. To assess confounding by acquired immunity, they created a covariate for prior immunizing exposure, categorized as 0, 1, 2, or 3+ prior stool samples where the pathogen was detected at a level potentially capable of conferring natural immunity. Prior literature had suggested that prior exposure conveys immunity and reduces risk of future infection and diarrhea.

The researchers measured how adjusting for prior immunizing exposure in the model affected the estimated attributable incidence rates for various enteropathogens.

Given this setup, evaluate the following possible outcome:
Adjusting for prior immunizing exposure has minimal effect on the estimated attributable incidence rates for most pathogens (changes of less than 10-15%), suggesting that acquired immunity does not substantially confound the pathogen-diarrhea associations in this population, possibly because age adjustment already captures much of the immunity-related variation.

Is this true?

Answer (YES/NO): YES